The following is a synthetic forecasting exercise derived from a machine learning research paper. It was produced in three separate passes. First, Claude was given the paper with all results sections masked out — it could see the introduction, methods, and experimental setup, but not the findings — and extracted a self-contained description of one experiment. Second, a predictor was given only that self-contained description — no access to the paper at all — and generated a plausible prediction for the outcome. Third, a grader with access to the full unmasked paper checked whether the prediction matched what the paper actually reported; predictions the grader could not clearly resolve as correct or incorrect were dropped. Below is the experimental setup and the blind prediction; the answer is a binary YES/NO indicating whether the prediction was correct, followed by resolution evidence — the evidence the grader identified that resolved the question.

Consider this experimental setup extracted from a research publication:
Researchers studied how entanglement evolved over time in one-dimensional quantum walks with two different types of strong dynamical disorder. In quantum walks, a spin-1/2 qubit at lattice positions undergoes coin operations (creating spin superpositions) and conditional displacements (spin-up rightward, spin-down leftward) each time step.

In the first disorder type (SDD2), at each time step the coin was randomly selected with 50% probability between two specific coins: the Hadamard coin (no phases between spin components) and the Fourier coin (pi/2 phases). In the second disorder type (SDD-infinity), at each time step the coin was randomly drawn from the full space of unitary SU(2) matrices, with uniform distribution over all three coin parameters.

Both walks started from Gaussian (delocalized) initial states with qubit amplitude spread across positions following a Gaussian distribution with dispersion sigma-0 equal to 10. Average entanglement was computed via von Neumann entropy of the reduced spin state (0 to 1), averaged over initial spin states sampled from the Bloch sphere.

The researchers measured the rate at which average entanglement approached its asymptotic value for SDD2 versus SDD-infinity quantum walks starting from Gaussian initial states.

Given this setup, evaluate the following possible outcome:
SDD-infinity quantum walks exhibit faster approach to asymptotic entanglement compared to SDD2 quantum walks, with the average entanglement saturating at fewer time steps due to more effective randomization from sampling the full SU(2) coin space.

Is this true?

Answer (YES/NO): NO